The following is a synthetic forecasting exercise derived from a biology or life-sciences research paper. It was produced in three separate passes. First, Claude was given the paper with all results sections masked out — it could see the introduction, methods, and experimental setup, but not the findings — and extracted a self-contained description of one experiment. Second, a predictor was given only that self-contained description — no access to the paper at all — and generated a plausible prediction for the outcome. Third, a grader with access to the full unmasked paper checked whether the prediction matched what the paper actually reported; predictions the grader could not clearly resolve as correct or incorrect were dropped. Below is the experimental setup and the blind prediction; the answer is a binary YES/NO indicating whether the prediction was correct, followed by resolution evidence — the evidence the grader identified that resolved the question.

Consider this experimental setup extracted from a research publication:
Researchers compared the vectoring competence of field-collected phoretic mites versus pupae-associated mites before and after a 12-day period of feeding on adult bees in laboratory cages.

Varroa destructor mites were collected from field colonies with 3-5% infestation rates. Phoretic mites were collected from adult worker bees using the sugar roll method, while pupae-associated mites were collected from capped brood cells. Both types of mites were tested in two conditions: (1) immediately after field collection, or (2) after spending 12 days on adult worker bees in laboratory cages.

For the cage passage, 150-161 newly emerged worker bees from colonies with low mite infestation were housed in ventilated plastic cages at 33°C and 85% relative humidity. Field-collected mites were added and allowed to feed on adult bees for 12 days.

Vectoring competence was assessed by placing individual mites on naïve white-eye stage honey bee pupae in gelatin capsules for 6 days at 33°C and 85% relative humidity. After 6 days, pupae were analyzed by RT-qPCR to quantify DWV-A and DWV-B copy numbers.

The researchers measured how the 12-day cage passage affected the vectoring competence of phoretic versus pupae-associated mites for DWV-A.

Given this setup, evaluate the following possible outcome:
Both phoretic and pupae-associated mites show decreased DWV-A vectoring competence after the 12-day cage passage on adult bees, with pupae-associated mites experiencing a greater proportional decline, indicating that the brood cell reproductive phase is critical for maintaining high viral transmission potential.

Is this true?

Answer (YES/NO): NO